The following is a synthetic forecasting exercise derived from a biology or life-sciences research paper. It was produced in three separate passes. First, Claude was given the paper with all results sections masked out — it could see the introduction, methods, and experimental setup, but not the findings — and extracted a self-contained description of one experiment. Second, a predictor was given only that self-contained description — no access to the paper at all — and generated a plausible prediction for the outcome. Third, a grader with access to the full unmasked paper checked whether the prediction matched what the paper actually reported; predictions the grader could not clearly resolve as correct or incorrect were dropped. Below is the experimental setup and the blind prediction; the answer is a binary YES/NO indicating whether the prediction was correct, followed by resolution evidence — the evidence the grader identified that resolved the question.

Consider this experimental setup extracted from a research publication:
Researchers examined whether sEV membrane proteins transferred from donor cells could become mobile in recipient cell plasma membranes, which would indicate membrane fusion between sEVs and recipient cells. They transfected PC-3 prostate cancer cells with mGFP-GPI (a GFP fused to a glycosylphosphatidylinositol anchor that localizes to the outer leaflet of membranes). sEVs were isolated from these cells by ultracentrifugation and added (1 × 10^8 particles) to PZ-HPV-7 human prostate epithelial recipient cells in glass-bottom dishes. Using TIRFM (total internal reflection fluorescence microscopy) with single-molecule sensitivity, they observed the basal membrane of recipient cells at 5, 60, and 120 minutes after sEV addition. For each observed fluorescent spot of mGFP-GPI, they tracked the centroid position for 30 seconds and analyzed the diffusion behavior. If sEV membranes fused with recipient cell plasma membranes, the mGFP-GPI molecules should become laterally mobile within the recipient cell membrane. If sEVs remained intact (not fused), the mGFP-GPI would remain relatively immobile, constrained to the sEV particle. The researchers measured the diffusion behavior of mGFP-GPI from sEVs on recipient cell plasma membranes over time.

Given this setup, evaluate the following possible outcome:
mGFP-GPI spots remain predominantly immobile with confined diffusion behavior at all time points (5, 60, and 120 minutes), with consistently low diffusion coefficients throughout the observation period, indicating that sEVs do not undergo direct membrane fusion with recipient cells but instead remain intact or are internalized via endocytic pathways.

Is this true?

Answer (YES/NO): YES